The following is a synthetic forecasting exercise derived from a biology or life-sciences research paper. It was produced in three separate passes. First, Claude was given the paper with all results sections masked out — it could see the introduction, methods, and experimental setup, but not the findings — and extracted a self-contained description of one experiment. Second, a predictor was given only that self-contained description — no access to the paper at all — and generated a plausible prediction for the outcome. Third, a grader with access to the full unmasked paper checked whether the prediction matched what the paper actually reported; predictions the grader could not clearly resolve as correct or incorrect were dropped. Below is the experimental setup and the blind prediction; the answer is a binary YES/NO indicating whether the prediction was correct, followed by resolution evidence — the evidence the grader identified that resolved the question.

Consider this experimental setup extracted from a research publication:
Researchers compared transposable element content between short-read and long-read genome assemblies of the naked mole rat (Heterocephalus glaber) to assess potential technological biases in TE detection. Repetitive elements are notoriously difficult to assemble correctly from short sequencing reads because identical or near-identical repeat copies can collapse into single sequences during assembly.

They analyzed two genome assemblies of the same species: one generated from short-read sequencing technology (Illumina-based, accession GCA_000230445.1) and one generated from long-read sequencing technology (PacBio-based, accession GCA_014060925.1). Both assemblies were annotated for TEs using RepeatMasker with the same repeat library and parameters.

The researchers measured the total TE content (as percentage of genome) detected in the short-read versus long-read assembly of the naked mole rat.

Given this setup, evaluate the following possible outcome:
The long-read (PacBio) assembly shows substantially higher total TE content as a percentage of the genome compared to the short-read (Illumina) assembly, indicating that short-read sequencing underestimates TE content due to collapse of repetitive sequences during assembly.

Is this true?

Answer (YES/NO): YES